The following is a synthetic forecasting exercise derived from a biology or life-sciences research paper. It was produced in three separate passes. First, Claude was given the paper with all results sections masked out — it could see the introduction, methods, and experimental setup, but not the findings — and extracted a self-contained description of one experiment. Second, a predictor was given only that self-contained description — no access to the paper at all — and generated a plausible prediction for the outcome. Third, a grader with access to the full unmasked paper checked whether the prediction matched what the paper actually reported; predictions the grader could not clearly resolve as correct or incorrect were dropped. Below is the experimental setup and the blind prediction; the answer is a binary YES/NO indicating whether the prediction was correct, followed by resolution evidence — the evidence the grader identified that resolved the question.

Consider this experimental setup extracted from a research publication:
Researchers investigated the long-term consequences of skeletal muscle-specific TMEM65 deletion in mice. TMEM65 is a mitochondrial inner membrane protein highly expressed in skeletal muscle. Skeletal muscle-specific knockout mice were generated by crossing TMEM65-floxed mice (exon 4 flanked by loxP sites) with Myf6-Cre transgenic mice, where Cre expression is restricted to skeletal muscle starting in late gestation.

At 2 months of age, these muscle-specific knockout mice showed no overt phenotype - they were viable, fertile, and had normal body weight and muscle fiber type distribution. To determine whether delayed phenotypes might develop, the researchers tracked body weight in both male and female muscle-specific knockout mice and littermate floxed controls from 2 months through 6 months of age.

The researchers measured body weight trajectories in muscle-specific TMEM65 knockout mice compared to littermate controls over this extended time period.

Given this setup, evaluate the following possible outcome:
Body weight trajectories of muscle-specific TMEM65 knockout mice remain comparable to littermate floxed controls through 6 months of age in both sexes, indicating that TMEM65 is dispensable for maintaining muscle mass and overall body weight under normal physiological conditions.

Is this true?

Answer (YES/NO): NO